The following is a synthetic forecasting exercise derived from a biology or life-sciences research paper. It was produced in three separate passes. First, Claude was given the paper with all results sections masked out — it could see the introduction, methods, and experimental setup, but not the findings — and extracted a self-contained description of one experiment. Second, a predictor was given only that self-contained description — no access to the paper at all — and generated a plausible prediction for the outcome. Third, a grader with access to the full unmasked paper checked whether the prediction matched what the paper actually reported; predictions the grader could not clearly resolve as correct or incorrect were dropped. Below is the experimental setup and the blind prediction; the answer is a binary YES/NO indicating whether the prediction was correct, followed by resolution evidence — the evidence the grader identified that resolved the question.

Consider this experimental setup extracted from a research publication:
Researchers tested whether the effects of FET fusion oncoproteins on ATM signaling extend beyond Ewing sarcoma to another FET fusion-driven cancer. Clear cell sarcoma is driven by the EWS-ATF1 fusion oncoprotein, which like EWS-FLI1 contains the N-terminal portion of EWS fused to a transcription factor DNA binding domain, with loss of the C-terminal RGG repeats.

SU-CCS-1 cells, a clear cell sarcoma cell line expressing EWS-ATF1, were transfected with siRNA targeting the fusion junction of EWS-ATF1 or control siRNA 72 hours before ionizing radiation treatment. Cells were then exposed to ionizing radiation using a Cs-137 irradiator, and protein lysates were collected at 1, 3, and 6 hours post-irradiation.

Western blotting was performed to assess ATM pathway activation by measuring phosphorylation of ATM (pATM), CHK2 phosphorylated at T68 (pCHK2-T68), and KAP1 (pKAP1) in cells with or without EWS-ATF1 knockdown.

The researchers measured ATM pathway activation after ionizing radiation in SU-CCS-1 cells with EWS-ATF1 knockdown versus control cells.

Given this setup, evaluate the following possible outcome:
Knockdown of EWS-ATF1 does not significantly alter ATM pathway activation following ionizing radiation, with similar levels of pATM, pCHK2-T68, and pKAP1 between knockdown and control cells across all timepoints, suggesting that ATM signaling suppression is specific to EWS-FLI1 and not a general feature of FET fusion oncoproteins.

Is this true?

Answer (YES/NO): NO